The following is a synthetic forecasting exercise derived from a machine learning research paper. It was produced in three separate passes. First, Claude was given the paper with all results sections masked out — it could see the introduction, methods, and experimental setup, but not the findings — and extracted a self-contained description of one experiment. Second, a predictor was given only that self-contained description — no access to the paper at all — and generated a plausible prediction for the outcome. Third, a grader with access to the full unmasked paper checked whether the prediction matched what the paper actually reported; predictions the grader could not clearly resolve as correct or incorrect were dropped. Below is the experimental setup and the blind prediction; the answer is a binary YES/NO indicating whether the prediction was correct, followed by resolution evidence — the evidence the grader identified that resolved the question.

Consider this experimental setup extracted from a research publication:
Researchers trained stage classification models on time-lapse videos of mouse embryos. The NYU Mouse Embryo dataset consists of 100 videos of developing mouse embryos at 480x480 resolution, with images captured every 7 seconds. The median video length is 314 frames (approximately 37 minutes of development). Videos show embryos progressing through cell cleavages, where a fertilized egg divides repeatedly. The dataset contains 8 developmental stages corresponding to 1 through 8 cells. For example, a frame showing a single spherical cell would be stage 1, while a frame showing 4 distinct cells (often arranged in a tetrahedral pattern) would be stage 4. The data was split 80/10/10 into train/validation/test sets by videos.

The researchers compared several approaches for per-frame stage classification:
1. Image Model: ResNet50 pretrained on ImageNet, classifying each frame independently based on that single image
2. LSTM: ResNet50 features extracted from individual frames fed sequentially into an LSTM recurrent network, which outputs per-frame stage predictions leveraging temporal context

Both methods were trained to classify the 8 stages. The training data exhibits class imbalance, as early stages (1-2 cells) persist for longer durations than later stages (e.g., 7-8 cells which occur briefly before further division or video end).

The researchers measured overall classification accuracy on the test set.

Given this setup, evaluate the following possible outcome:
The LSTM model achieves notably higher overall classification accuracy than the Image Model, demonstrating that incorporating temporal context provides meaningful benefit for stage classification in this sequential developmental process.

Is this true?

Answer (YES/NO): NO